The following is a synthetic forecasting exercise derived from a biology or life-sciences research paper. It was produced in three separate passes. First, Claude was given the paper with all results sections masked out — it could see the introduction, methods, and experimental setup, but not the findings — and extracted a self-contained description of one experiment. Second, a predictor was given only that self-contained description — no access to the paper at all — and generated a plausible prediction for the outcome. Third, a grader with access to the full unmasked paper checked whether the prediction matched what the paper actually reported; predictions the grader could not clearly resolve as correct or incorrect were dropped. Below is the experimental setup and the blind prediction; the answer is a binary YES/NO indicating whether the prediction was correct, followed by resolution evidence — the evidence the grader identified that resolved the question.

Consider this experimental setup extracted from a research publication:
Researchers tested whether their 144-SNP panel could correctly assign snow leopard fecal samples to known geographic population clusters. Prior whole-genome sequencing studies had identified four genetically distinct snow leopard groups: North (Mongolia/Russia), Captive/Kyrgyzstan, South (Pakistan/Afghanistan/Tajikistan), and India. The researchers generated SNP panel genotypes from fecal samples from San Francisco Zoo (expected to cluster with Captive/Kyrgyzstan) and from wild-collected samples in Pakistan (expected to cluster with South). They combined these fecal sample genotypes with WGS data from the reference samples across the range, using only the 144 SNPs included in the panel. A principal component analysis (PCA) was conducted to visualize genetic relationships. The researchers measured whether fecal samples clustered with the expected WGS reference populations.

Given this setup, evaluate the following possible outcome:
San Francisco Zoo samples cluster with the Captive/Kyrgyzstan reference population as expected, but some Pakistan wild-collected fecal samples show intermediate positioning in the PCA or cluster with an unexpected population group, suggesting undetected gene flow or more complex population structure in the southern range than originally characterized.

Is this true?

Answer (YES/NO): NO